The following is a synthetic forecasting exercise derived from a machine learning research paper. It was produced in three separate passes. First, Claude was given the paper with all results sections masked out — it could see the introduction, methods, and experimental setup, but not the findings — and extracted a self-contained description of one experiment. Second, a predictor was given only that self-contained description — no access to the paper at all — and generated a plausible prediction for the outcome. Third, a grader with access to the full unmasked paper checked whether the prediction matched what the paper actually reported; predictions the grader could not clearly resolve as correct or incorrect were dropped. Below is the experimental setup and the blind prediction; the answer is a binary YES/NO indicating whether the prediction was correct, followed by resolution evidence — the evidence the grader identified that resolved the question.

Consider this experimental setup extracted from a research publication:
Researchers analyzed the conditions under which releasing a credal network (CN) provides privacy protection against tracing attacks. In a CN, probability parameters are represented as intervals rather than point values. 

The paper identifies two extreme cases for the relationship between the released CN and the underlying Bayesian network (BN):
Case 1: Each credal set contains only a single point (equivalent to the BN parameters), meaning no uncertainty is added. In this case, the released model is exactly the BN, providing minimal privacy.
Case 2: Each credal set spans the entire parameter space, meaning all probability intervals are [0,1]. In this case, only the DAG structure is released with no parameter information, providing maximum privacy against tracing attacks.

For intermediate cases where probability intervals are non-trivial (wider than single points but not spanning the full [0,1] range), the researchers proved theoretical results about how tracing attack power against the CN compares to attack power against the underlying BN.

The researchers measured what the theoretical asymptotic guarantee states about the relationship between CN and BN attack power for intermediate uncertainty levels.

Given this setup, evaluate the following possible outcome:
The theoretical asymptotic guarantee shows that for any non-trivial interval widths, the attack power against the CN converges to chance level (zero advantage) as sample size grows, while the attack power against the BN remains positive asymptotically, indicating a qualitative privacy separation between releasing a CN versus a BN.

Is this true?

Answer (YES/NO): NO